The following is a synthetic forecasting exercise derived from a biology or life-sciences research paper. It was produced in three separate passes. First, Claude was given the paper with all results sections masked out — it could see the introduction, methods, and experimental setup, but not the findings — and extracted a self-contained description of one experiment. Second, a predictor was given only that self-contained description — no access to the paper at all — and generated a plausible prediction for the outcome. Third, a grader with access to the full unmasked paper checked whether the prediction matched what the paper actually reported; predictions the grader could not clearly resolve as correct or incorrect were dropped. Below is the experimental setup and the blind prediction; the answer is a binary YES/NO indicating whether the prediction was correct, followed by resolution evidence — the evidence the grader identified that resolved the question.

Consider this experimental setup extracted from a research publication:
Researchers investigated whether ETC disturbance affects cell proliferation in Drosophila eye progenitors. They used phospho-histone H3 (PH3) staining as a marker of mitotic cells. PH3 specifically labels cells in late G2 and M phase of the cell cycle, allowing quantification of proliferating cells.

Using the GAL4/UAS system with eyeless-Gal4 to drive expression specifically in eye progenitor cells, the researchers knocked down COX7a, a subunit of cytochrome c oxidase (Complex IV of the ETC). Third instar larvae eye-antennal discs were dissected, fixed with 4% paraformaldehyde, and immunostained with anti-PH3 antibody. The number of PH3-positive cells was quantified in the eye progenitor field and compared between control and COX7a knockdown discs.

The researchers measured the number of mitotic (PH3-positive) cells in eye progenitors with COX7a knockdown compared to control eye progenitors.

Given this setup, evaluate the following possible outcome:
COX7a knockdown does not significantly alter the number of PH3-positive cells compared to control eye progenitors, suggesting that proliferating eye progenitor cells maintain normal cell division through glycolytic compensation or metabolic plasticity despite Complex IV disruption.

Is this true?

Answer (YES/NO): NO